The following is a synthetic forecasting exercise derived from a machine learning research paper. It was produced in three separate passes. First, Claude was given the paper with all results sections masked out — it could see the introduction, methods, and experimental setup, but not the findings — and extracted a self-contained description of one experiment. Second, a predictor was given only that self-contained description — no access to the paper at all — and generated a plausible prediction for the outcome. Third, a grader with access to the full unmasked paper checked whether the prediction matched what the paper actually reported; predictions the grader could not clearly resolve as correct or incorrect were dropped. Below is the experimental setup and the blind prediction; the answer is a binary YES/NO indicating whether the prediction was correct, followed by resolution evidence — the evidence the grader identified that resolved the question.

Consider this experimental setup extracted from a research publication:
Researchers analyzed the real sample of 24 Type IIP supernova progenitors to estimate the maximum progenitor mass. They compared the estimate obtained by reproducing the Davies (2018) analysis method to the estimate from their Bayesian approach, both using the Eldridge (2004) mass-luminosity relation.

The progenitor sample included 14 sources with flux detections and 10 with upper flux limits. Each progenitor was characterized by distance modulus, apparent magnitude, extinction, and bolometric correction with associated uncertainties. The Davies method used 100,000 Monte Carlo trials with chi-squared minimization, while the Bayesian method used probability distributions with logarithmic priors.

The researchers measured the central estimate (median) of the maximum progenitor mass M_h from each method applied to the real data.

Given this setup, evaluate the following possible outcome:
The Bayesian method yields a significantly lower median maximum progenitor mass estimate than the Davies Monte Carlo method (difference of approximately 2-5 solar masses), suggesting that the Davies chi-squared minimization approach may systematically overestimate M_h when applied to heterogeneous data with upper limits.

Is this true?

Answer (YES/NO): NO